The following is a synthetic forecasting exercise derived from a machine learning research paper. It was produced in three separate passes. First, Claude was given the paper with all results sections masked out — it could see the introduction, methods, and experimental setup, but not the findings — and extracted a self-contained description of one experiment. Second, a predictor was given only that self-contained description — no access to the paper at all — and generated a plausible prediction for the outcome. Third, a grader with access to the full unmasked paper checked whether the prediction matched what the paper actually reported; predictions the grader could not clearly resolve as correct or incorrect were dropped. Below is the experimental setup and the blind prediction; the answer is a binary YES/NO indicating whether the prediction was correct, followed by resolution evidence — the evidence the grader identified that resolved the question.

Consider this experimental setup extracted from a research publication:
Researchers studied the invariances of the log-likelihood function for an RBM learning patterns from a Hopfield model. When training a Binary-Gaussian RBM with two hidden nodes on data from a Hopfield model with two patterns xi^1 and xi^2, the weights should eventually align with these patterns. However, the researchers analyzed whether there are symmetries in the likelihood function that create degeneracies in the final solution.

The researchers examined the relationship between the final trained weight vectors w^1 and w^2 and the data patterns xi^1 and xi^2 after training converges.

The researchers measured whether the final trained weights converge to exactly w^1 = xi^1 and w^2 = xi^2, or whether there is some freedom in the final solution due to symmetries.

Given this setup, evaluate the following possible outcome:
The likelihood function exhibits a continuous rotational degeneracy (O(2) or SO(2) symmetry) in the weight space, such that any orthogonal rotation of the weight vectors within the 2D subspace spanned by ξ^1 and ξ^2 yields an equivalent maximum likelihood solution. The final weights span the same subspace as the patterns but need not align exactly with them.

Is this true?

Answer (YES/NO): YES